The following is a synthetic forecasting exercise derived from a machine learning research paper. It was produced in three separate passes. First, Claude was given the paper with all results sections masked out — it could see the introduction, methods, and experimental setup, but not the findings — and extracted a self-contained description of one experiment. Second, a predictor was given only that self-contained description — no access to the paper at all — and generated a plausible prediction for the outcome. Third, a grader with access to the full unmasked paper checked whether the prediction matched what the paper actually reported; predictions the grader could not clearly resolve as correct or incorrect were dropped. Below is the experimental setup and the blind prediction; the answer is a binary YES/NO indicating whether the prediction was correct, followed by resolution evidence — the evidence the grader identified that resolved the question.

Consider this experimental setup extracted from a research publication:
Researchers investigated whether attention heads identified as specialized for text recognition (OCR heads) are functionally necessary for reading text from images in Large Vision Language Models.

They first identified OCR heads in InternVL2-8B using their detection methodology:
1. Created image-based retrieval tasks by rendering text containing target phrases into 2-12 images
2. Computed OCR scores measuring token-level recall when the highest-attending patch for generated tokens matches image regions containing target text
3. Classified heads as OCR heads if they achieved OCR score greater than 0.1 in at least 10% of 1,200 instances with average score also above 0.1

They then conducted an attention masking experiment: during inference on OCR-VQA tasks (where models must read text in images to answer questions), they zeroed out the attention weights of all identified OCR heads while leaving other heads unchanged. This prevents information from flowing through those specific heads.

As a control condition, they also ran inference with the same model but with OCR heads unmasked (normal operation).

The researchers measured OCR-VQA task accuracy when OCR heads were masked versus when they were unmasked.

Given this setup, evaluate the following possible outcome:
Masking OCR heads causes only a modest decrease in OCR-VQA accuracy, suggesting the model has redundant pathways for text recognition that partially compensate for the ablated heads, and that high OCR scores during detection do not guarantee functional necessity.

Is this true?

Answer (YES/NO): NO